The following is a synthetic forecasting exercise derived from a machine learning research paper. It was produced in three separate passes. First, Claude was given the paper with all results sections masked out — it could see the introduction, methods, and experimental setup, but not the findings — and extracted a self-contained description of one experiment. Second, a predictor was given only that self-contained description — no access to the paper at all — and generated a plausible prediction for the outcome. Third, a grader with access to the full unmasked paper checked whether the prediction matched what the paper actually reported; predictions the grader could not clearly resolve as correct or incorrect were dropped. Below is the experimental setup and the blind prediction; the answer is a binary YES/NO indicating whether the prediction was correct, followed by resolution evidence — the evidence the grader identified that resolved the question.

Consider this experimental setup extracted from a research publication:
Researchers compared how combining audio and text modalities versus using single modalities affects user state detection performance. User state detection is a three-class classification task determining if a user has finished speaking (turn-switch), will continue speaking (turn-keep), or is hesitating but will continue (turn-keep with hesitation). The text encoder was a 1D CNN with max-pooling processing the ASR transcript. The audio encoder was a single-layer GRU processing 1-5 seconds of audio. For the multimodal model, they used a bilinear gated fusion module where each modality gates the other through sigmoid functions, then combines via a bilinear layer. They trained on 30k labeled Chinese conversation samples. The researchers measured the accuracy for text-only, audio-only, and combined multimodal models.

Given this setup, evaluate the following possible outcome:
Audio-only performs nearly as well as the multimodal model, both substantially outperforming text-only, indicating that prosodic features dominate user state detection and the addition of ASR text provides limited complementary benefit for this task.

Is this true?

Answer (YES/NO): NO